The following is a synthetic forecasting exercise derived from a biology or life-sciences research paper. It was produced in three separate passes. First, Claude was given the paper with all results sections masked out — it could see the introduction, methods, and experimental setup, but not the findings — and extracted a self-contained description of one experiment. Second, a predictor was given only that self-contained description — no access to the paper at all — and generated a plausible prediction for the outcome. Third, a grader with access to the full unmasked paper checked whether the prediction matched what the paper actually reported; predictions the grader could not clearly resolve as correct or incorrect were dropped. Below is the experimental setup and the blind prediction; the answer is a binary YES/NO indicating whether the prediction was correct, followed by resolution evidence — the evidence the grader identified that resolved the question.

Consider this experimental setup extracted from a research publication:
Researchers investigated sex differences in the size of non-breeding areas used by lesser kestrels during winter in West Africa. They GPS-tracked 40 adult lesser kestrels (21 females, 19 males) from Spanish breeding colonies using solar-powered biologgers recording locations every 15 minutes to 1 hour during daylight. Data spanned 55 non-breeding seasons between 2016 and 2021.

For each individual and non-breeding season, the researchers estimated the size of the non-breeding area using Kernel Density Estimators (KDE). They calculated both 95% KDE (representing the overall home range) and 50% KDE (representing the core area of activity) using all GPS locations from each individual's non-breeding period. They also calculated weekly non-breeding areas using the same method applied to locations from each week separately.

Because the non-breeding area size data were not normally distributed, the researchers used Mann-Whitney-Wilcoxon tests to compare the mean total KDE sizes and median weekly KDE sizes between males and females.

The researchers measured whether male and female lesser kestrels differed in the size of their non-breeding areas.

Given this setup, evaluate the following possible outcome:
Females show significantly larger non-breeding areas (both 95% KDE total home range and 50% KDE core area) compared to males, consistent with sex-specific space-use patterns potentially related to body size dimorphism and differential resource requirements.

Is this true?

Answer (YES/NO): NO